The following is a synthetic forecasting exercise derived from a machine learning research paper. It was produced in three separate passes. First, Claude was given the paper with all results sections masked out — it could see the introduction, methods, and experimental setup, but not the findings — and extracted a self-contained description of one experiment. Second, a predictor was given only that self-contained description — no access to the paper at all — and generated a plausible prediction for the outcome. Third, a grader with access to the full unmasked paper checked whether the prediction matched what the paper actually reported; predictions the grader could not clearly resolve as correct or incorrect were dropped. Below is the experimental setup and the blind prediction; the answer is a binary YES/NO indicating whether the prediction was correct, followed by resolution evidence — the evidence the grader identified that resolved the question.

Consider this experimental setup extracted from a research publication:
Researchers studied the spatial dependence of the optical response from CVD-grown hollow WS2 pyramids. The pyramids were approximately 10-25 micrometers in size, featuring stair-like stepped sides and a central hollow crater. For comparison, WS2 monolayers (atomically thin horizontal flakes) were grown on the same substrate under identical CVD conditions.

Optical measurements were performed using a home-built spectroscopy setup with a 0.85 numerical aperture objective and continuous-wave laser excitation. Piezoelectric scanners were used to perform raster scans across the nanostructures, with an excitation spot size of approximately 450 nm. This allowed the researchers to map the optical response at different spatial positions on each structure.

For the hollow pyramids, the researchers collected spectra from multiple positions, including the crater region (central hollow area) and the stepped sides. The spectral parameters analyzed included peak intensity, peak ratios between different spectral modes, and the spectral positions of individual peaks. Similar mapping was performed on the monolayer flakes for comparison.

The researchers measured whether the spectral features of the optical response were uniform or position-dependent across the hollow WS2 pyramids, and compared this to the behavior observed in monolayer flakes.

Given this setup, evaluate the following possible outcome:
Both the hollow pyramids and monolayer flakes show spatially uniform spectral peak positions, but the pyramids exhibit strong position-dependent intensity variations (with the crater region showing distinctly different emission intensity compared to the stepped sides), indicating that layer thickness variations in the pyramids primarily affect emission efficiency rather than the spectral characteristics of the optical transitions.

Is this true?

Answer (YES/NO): NO